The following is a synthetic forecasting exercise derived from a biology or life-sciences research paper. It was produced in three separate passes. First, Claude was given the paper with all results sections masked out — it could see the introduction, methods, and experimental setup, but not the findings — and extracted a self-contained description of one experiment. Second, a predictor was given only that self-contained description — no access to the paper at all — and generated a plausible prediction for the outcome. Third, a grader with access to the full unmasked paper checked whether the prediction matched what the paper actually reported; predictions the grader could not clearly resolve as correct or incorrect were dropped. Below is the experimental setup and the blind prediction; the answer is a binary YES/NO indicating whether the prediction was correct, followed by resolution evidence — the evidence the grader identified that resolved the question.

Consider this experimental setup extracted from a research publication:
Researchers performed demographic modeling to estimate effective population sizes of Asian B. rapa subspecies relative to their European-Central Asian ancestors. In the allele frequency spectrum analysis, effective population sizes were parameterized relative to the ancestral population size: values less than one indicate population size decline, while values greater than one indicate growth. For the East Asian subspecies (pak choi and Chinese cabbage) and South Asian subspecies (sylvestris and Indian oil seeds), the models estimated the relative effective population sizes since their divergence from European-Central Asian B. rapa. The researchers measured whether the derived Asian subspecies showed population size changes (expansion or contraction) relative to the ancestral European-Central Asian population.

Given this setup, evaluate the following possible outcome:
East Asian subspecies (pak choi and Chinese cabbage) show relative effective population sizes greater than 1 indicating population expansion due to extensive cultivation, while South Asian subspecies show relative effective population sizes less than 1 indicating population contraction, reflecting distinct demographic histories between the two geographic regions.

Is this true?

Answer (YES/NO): NO